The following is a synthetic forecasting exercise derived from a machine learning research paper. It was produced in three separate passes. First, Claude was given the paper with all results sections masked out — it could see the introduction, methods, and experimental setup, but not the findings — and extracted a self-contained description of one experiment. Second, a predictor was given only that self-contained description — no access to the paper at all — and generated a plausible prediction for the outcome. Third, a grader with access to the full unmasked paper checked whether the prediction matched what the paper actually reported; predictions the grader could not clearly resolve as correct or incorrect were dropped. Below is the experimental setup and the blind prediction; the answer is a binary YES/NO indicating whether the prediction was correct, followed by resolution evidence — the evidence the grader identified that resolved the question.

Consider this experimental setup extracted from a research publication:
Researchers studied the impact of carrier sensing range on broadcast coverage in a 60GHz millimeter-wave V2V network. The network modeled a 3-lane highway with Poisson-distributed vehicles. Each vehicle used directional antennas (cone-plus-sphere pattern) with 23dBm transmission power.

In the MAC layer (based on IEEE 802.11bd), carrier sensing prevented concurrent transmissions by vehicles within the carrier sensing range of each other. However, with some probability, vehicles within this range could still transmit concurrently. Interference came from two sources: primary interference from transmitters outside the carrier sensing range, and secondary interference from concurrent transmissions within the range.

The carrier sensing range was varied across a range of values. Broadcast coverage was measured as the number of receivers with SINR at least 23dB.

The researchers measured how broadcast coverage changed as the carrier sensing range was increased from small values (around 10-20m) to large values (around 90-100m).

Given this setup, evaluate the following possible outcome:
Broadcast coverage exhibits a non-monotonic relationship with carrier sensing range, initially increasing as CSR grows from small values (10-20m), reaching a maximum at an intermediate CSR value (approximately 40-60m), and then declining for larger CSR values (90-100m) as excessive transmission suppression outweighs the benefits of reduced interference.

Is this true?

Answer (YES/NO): NO